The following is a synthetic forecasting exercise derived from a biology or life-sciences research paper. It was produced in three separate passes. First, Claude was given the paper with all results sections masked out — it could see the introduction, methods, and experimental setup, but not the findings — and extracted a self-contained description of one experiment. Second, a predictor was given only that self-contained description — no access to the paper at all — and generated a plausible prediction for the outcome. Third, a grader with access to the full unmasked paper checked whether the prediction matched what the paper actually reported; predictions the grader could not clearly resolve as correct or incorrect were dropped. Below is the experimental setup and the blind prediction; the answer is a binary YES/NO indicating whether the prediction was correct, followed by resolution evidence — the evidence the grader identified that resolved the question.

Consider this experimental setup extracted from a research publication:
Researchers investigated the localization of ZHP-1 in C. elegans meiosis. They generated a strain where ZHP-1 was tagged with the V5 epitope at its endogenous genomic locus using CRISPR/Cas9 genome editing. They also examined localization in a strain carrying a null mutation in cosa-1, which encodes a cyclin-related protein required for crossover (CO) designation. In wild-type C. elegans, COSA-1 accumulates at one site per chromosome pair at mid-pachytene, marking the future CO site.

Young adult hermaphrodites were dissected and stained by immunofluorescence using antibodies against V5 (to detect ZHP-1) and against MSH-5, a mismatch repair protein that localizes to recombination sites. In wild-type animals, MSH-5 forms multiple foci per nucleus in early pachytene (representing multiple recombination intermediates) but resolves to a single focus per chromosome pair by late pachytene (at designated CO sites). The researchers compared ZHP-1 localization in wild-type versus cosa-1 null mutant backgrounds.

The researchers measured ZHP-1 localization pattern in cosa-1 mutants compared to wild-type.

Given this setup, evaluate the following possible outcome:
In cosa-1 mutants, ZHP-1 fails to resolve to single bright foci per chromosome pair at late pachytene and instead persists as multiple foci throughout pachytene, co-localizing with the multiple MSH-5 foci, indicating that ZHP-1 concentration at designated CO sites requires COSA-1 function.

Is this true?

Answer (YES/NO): NO